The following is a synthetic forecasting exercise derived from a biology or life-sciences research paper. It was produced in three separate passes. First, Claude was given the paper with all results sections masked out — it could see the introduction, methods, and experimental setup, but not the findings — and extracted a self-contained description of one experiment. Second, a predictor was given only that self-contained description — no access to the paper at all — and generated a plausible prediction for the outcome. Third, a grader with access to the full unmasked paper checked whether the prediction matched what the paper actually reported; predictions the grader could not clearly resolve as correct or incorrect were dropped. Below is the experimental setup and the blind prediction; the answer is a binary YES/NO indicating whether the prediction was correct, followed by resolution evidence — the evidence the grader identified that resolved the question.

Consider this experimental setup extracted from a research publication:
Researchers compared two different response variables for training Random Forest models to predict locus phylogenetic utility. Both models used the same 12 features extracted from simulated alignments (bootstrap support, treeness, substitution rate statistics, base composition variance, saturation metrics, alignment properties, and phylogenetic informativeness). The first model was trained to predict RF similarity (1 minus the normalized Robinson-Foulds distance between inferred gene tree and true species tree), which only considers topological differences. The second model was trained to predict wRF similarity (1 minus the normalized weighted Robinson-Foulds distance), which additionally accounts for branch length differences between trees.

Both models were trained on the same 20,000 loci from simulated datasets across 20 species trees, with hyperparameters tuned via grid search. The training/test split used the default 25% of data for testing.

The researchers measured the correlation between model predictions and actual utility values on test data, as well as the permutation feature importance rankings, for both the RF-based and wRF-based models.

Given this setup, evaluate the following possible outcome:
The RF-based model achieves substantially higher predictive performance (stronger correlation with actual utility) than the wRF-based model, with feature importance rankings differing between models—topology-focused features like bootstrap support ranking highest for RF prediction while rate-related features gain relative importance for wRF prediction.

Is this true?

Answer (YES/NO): NO